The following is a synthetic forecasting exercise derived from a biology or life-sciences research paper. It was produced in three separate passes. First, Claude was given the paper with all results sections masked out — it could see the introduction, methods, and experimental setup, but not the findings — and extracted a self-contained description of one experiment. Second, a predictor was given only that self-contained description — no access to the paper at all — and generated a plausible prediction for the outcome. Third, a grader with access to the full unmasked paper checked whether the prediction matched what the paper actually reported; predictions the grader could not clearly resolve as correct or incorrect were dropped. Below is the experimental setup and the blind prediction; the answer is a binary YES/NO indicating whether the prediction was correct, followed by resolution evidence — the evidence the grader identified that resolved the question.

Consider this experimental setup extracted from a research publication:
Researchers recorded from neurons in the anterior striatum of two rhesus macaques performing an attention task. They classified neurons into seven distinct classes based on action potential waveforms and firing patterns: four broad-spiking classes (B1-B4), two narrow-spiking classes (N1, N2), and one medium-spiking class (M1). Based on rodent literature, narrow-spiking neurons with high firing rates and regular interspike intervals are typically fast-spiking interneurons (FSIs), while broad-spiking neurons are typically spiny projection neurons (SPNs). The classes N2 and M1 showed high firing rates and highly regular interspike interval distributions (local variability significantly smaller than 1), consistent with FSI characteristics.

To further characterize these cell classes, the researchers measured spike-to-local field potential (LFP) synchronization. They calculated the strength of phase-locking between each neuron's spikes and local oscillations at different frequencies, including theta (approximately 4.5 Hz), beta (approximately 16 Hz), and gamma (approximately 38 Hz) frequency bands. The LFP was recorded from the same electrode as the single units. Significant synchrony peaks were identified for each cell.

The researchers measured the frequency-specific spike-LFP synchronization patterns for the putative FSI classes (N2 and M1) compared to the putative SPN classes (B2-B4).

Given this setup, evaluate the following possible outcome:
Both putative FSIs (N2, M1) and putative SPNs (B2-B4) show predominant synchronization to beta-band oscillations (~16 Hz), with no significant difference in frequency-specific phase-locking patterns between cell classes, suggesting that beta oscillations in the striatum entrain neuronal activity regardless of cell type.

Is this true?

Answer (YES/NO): NO